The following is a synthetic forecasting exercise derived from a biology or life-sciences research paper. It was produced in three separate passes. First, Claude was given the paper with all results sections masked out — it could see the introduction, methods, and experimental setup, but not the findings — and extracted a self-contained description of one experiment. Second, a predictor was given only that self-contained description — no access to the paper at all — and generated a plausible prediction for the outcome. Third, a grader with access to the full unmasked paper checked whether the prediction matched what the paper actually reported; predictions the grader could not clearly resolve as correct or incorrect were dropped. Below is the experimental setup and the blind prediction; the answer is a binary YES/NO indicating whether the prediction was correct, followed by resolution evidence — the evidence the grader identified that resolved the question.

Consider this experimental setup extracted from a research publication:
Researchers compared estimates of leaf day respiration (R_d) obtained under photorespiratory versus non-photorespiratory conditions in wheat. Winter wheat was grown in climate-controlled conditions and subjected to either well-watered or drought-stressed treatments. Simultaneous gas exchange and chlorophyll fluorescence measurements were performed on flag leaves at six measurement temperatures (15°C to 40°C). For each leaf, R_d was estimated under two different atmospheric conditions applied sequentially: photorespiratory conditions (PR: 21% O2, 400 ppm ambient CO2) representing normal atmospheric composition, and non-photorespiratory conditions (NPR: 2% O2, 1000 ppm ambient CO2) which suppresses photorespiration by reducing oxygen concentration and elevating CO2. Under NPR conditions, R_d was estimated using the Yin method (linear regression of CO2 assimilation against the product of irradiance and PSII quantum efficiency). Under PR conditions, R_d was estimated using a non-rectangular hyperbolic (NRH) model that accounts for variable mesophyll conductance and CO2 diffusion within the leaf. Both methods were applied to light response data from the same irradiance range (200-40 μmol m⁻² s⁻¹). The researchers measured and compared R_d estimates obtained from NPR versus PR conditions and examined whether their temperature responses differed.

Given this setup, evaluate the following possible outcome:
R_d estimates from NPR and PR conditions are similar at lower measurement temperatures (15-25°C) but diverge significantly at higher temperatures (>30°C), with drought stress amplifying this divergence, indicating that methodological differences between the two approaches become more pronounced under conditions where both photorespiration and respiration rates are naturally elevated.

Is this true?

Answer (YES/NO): NO